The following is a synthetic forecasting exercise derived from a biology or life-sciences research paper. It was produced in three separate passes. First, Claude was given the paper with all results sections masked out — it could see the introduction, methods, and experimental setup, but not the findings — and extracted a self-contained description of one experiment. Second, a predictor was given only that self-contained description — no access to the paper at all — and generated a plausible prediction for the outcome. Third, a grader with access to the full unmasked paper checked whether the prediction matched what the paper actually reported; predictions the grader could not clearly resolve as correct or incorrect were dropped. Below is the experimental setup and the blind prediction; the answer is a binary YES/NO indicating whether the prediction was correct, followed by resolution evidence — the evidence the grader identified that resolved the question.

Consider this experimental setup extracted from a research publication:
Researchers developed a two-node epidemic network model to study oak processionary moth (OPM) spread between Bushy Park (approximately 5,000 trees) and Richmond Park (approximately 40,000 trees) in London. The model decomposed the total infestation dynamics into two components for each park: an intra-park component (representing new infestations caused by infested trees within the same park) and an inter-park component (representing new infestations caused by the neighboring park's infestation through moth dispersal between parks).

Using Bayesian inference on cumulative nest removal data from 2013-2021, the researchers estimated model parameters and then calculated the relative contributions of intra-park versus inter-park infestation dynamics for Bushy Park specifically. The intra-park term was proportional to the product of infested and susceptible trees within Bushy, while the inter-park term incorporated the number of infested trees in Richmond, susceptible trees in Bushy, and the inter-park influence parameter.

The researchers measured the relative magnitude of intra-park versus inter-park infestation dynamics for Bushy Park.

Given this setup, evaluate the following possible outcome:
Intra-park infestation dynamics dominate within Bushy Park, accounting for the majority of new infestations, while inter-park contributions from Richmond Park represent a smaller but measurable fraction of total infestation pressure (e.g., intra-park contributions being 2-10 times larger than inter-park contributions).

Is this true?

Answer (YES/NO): NO